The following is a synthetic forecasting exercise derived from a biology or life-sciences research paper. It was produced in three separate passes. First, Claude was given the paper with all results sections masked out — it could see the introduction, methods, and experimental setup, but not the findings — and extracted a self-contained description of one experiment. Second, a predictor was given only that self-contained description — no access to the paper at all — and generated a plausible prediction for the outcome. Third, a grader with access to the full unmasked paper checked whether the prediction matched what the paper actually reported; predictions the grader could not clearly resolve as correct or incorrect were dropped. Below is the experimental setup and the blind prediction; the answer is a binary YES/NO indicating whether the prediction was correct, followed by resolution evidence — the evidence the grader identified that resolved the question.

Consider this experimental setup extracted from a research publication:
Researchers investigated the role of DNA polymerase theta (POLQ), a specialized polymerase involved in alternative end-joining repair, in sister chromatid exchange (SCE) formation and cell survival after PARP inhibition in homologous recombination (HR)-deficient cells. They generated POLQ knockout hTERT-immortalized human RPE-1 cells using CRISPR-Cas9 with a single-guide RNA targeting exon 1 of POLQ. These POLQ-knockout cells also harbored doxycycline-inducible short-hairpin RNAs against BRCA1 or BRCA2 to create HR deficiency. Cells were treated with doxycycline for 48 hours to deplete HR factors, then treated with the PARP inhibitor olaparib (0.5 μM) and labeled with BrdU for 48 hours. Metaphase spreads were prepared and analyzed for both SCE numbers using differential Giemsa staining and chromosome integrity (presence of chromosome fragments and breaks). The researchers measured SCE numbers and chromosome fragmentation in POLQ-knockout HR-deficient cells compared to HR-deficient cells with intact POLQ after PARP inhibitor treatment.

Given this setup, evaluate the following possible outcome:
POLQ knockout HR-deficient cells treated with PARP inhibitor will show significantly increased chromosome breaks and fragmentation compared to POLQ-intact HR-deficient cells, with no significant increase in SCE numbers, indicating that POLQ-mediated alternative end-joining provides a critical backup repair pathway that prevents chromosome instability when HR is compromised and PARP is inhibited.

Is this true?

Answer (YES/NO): NO